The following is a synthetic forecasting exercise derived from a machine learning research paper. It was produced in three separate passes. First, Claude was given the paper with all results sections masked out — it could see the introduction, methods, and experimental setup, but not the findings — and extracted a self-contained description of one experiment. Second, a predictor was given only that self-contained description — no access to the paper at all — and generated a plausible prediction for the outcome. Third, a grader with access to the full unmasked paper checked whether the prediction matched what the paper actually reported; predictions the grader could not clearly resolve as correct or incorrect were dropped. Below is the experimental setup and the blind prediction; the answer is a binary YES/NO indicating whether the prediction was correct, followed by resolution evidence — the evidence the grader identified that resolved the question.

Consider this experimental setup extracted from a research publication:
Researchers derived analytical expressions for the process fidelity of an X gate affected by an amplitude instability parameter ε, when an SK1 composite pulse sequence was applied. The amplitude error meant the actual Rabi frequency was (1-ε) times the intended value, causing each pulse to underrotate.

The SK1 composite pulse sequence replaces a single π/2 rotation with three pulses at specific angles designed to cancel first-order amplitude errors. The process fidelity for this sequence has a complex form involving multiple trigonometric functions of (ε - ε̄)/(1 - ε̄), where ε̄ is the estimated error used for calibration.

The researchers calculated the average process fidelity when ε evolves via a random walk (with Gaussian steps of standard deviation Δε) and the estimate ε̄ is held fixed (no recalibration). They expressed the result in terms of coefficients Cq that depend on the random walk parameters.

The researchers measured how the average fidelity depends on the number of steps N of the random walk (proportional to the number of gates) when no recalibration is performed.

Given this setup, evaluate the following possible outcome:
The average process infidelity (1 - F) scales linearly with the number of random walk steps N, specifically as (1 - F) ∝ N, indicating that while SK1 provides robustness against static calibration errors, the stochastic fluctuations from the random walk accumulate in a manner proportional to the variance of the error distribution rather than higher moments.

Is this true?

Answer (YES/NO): YES